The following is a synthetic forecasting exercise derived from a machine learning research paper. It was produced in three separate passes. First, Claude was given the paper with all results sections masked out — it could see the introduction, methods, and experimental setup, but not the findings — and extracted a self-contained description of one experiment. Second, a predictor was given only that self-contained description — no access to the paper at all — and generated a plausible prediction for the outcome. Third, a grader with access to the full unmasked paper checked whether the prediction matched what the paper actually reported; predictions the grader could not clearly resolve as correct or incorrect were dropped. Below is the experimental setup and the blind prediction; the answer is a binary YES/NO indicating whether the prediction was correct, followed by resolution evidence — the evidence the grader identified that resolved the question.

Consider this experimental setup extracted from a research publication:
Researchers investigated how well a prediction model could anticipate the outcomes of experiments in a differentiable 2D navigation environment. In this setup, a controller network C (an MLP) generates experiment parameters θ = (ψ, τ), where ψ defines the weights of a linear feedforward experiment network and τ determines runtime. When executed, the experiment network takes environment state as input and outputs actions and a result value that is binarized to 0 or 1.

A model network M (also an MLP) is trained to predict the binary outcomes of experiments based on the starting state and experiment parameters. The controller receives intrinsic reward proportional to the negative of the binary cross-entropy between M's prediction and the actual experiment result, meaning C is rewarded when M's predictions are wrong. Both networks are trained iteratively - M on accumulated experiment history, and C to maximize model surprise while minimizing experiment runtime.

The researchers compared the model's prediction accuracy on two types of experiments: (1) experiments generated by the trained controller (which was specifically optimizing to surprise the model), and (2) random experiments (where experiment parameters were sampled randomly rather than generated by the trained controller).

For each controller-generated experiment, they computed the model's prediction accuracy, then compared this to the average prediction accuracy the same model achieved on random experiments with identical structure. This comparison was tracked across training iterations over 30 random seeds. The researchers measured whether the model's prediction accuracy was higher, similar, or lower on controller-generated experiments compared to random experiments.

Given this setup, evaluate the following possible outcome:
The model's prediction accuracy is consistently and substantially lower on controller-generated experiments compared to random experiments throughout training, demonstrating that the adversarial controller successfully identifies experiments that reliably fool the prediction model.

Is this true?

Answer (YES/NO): NO